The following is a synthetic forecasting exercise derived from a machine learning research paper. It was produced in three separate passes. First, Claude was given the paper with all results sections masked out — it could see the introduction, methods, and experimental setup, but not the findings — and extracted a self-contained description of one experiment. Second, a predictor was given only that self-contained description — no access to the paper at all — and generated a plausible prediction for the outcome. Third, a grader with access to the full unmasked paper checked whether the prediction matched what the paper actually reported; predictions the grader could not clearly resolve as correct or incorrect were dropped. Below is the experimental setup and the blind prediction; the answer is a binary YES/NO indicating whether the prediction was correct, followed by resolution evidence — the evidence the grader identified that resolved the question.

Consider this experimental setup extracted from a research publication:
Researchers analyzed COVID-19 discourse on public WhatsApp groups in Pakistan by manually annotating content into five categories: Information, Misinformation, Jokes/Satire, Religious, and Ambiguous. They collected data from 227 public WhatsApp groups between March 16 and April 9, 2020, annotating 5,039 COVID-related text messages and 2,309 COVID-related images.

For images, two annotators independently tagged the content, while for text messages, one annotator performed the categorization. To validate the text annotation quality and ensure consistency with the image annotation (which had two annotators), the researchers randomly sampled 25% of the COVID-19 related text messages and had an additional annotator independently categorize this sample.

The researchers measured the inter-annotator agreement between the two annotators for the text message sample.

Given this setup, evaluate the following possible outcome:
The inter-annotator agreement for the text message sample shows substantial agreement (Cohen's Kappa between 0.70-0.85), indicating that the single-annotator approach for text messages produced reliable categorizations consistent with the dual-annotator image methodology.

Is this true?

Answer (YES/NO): NO